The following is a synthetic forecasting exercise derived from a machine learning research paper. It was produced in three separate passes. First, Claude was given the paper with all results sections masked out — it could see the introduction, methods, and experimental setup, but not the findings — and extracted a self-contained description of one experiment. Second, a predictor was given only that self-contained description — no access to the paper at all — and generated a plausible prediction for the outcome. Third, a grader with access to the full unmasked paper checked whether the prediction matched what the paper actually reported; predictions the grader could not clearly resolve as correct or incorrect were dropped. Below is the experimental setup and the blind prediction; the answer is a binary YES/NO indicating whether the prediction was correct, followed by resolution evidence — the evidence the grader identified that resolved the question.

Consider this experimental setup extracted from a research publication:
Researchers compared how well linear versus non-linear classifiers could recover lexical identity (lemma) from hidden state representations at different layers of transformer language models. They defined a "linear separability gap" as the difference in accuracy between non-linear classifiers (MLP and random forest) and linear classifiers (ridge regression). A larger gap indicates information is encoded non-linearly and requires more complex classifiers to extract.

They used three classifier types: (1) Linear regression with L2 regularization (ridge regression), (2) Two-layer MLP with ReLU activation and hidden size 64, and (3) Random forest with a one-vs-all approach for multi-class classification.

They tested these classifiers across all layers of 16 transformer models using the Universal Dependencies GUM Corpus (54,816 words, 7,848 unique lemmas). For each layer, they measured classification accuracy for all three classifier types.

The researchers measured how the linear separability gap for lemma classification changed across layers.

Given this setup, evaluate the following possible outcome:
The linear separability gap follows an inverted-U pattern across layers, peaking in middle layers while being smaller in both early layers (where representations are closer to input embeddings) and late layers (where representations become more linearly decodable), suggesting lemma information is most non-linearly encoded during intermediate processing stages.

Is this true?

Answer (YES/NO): NO